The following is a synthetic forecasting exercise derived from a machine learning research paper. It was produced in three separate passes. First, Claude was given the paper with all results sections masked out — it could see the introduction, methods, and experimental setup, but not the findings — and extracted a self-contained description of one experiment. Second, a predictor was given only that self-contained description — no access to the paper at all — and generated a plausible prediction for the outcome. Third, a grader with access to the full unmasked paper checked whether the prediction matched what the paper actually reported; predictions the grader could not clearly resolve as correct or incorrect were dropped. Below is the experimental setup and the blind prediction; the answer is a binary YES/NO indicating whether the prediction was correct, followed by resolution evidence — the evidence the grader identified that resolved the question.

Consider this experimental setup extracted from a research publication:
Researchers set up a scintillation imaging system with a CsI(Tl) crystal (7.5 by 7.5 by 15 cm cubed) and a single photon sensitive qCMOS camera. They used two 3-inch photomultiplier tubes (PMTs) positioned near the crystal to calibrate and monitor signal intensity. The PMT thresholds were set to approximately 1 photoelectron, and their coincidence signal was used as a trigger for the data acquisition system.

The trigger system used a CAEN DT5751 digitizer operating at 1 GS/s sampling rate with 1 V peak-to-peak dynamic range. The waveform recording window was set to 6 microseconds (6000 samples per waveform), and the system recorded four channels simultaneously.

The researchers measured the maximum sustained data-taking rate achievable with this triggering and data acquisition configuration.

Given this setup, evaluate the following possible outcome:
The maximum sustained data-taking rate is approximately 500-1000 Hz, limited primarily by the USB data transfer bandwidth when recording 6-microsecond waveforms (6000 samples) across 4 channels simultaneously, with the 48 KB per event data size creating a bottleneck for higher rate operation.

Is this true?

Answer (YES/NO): NO